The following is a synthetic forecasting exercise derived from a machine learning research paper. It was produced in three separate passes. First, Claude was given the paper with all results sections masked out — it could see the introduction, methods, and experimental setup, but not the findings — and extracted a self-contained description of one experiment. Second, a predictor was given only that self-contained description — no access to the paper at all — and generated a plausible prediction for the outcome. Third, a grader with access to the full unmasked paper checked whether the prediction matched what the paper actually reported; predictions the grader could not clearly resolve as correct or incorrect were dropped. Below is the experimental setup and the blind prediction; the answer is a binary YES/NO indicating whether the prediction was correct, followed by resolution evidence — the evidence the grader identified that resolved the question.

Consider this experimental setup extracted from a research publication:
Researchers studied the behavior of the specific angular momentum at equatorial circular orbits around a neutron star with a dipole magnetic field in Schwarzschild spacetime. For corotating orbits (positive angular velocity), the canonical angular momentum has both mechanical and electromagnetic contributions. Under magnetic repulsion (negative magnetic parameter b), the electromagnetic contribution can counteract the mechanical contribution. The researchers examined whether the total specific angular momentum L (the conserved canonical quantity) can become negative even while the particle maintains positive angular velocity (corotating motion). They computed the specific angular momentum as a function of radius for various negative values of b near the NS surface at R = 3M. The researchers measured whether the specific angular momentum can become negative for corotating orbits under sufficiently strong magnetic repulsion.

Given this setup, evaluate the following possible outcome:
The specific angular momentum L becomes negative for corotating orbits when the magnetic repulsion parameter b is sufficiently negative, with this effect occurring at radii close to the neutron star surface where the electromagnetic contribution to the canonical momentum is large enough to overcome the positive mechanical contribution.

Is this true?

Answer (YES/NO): YES